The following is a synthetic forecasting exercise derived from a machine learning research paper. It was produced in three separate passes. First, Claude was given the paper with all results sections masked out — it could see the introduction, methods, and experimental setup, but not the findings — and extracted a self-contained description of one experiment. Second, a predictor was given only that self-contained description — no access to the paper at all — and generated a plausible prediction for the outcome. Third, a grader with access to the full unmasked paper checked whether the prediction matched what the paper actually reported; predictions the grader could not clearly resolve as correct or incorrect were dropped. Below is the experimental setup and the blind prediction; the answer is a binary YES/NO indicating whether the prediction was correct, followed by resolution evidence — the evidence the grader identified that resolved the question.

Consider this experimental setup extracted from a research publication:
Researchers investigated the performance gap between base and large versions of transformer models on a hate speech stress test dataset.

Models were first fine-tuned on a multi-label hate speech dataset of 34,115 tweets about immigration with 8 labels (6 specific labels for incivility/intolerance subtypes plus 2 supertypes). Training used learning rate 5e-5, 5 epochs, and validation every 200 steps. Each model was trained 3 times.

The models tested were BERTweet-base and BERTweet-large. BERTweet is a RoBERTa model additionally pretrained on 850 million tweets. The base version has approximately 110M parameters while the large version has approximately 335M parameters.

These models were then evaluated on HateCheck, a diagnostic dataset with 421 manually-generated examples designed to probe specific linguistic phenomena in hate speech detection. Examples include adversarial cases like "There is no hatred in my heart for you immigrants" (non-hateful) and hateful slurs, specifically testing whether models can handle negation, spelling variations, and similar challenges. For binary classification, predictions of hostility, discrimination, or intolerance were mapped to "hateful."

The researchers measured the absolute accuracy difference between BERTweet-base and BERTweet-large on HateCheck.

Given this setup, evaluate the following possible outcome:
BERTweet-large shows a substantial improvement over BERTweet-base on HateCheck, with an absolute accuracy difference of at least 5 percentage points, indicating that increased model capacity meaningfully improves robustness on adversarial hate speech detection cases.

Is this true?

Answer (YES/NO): YES